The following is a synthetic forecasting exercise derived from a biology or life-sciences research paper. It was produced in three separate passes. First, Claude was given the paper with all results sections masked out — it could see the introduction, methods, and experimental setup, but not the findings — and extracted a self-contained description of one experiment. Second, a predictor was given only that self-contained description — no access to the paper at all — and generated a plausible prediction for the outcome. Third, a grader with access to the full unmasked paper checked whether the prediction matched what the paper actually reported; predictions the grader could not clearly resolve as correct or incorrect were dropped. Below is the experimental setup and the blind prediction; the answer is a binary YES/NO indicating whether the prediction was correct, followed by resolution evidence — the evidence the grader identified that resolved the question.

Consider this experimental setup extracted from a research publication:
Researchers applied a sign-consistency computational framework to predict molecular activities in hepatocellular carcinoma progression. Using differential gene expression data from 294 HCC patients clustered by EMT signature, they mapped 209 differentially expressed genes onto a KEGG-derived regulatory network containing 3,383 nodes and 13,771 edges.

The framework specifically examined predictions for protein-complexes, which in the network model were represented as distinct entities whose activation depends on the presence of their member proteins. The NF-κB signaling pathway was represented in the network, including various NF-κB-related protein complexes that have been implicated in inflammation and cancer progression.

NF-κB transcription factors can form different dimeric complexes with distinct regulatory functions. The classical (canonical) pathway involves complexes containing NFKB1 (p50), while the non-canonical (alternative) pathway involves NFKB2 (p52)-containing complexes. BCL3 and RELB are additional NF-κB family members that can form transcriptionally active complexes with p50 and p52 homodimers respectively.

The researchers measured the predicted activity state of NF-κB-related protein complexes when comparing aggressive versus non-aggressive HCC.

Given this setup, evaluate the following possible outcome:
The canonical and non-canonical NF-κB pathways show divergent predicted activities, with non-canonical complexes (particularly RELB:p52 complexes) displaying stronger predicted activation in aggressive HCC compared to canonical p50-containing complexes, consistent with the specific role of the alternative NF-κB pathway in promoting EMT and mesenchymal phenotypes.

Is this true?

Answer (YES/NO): NO